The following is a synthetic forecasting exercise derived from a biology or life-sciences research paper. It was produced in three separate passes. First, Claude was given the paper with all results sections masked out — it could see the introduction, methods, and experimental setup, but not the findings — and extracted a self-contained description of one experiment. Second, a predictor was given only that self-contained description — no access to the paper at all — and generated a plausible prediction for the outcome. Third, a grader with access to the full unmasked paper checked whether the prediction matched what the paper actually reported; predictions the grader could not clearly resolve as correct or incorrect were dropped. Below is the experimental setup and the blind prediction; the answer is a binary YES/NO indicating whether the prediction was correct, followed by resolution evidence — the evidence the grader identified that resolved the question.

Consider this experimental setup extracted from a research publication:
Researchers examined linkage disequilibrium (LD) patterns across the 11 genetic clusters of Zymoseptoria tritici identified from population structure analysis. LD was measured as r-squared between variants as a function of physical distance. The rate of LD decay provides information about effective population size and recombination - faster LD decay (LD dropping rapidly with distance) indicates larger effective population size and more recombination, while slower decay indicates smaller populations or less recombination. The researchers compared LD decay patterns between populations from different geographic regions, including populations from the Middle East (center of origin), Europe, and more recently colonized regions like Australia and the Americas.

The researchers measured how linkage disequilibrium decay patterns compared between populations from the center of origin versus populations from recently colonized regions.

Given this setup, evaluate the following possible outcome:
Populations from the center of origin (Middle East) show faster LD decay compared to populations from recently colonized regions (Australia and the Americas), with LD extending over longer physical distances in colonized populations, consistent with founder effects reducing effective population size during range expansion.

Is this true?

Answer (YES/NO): YES